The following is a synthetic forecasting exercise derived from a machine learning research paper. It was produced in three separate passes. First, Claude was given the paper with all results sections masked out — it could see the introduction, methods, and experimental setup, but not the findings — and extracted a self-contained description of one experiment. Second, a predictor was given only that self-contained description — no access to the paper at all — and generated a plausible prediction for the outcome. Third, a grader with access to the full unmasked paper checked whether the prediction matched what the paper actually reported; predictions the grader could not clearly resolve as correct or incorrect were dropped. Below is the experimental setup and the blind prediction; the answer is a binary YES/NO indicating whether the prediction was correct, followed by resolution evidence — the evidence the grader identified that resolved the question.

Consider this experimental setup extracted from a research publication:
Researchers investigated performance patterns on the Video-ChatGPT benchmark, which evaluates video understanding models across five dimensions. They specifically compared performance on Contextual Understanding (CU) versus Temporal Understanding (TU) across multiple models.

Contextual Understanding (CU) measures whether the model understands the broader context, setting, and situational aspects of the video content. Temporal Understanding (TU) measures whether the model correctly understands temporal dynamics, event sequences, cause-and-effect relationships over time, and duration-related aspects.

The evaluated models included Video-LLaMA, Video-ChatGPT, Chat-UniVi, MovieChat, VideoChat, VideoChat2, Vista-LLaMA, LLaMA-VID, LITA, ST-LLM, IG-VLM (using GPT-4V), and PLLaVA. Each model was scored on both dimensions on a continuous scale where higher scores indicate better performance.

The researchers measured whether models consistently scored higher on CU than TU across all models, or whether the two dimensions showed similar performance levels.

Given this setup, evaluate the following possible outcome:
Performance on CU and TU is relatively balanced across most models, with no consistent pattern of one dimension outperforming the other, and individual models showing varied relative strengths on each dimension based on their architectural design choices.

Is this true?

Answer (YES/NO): NO